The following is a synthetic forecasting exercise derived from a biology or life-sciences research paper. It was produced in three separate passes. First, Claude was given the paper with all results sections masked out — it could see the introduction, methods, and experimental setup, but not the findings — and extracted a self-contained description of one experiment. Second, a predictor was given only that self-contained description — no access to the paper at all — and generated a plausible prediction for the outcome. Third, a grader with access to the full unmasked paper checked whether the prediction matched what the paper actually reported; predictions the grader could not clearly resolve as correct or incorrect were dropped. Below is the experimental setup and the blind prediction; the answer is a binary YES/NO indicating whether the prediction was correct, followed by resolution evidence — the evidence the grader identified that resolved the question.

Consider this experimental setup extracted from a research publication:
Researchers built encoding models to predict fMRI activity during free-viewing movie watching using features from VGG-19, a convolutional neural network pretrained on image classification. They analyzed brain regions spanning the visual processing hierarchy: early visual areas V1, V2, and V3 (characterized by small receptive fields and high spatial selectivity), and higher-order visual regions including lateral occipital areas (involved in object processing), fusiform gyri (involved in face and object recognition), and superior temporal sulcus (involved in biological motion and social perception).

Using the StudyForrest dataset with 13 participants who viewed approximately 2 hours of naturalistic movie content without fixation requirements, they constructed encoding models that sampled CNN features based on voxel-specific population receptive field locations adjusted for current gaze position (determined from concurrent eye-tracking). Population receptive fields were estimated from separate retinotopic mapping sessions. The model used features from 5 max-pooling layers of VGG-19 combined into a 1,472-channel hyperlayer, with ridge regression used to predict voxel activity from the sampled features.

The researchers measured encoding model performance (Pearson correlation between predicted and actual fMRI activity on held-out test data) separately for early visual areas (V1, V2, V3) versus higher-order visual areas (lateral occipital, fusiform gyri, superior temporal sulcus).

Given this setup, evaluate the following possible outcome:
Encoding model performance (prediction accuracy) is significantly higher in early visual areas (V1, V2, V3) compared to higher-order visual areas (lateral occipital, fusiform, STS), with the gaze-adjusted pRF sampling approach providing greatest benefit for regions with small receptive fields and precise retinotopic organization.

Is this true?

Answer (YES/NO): NO